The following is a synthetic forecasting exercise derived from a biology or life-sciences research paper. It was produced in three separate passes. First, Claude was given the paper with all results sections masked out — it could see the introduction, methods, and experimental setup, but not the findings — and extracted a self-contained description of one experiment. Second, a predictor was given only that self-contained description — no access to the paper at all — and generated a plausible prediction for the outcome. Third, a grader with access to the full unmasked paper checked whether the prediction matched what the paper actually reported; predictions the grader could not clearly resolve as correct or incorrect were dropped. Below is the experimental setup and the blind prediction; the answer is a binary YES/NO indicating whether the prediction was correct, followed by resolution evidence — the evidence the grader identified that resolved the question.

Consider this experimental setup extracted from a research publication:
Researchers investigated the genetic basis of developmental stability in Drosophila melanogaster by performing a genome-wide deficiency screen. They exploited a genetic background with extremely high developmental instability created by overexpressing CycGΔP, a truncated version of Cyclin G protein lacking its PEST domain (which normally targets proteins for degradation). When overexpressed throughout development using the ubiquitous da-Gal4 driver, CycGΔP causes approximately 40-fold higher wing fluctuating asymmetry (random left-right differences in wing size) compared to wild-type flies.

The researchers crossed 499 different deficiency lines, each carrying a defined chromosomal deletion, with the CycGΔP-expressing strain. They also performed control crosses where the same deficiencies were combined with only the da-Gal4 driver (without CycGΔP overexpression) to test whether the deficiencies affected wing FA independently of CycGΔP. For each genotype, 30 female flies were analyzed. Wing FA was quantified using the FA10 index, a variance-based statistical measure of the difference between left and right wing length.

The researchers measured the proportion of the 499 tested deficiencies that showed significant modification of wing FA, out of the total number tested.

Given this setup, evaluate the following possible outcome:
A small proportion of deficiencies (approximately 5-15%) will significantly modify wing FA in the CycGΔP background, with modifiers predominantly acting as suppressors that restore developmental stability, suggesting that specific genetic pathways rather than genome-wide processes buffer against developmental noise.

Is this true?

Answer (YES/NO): NO